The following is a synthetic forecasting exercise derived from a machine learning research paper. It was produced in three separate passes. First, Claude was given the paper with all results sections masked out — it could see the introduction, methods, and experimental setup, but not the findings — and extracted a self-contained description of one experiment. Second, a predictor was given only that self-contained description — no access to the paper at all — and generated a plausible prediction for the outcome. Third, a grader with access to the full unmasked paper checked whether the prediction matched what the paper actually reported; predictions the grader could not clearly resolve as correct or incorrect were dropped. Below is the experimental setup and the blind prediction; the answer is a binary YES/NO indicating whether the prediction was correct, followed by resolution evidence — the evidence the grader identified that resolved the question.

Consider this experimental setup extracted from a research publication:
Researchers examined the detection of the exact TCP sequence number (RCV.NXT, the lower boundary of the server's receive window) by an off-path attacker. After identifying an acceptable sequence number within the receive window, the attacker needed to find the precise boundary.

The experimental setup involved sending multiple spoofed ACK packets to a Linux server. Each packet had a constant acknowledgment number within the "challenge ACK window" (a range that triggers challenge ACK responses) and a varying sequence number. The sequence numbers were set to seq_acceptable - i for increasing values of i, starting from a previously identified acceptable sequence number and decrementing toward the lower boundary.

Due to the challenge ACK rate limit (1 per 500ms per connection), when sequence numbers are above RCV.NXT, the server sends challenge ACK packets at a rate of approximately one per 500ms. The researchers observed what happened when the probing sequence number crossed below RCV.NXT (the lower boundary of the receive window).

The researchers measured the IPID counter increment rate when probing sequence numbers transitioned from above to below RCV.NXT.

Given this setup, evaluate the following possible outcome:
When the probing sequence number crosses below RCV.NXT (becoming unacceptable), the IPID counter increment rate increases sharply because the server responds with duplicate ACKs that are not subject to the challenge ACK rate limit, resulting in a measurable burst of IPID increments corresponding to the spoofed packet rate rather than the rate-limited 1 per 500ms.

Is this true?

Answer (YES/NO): YES